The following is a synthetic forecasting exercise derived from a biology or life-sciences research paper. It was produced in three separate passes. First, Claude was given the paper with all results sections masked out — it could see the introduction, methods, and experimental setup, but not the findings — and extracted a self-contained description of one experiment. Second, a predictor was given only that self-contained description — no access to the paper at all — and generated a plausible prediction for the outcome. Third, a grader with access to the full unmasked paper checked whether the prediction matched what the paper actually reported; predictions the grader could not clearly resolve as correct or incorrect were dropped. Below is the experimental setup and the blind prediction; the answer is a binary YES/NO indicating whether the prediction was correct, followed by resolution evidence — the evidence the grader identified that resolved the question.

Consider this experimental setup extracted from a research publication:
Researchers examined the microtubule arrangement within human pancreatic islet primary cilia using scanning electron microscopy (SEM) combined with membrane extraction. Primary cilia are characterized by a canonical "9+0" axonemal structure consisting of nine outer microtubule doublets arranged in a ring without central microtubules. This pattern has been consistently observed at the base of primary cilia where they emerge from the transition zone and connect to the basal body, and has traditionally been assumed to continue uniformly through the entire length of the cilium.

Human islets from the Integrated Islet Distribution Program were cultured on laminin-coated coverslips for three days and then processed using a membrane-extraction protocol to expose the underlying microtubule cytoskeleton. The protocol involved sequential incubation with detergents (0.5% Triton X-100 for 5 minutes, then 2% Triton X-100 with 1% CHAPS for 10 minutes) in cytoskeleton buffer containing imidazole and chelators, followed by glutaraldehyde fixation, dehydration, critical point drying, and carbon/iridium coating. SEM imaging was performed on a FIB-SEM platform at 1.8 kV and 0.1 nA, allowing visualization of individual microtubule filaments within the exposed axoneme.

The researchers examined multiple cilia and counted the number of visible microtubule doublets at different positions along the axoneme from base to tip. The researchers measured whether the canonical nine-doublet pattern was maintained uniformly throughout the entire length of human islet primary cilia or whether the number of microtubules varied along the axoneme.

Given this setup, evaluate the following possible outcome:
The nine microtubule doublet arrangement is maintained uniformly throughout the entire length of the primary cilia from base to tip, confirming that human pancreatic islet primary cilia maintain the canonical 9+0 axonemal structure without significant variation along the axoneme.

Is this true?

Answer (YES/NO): NO